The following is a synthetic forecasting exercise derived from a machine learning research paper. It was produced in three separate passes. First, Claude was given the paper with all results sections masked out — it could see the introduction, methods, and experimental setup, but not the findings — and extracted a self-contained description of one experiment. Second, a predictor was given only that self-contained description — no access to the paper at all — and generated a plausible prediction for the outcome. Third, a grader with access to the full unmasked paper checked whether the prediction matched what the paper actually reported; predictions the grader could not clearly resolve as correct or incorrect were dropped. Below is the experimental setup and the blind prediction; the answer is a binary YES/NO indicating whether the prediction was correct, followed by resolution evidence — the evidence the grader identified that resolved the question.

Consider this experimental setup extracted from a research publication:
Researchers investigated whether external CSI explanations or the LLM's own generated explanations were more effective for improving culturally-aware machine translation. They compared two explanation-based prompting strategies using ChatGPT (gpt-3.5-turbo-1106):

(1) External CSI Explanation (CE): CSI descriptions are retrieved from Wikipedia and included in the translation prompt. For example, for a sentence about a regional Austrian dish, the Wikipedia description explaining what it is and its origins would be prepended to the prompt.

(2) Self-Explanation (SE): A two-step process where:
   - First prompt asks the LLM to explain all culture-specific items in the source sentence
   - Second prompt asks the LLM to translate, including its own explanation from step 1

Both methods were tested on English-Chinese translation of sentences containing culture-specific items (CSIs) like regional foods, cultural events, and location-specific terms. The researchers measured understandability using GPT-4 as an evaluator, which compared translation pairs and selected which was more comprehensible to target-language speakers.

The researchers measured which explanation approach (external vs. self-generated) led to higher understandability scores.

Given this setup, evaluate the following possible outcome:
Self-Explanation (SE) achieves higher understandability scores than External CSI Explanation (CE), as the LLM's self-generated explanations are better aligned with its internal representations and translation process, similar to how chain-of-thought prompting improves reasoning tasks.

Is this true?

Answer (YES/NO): NO